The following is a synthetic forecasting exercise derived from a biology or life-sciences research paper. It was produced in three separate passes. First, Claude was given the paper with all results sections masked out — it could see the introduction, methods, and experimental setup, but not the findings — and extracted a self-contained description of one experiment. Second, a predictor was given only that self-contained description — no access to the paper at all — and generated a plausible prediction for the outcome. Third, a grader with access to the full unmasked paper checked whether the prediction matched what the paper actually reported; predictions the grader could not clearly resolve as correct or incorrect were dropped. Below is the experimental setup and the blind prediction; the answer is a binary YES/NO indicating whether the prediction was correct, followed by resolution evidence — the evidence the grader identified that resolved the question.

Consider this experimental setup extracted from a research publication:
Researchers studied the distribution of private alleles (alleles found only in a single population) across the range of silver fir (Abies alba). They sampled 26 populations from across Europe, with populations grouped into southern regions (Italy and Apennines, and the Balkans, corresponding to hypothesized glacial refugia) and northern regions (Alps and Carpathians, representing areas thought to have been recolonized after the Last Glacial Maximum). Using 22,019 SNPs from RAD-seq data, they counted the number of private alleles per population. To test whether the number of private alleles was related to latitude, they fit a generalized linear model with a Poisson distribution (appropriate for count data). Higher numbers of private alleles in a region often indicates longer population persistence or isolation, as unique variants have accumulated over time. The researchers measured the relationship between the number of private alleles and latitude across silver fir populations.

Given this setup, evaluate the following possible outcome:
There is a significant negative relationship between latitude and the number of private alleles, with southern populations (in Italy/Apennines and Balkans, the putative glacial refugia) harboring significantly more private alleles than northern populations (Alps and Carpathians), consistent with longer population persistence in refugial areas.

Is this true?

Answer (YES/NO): YES